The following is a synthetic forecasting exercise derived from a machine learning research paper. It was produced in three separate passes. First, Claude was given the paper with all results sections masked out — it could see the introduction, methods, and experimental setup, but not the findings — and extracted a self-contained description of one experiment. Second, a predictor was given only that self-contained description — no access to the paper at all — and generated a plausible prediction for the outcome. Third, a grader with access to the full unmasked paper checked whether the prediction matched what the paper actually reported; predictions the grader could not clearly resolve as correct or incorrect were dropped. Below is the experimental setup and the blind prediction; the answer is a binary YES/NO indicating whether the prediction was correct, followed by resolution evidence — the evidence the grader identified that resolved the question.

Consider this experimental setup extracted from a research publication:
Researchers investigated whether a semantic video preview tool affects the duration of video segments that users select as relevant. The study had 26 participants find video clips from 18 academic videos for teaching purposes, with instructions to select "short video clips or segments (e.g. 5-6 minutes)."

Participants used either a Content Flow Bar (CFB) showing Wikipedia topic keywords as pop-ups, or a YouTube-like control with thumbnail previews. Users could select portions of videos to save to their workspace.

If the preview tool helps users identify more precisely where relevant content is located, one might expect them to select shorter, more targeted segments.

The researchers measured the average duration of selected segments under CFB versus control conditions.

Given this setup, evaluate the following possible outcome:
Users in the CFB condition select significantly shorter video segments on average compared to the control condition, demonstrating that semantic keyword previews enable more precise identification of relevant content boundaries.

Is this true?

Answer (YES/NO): NO